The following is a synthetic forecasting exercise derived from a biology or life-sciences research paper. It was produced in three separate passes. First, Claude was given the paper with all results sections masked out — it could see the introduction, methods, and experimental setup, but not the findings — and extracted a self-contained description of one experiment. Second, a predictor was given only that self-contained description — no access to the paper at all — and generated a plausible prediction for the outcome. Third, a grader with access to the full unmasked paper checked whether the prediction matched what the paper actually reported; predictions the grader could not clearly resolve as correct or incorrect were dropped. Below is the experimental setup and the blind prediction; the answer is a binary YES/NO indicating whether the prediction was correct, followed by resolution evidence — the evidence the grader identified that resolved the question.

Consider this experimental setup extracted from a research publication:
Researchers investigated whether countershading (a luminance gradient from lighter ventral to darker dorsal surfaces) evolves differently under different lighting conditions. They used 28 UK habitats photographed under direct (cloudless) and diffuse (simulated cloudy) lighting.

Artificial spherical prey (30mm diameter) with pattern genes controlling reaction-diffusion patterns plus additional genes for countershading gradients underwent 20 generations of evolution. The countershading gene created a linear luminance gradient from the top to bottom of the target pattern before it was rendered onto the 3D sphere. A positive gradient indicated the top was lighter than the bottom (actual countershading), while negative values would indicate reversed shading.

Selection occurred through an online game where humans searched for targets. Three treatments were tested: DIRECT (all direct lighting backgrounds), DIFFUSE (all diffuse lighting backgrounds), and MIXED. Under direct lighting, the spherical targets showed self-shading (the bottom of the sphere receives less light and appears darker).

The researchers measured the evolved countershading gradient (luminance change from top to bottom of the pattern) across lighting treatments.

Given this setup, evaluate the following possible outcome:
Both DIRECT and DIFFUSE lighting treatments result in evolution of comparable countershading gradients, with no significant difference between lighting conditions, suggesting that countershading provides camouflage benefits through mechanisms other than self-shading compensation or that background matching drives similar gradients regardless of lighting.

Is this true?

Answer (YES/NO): NO